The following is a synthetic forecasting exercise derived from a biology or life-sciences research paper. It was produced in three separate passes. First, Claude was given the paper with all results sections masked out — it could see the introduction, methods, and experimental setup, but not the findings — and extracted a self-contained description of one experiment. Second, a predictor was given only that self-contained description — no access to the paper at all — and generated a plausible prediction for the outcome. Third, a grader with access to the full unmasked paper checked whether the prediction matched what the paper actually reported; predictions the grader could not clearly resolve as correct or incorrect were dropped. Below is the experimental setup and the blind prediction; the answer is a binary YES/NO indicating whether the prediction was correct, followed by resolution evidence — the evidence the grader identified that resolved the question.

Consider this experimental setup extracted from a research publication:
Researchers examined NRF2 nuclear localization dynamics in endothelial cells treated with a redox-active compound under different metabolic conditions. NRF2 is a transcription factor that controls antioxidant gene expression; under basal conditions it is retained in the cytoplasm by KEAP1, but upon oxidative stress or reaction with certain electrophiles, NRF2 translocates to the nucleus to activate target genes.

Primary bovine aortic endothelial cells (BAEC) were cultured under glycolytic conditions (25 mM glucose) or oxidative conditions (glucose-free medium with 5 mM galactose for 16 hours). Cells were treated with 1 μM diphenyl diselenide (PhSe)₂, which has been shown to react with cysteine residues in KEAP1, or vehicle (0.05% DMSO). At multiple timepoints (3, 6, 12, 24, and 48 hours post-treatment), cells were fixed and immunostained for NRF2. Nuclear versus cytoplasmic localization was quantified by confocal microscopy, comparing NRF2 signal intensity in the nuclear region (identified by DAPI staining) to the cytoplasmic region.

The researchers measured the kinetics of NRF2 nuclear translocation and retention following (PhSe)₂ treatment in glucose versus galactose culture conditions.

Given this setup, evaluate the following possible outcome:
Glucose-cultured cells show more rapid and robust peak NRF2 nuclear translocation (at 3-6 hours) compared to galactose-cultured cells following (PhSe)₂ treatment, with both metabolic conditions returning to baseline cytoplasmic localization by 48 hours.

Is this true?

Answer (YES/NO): NO